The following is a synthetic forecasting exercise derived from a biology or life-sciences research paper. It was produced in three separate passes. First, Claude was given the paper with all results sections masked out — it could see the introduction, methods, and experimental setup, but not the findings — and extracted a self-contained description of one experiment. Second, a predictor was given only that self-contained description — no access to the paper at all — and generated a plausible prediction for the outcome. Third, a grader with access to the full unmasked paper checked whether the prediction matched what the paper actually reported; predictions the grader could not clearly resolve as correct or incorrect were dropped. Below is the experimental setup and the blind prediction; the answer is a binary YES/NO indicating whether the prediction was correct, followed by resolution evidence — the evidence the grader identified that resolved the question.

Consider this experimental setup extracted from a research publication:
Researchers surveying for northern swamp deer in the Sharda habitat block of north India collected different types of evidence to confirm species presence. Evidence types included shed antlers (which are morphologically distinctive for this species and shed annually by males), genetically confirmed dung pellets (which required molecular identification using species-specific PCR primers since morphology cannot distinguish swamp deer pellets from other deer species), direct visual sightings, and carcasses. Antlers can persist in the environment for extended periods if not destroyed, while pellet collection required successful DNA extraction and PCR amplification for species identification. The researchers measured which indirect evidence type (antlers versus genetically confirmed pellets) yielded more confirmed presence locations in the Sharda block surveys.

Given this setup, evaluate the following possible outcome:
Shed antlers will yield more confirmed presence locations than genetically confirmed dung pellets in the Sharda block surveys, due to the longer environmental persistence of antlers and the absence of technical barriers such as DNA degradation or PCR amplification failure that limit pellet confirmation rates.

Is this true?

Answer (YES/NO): YES